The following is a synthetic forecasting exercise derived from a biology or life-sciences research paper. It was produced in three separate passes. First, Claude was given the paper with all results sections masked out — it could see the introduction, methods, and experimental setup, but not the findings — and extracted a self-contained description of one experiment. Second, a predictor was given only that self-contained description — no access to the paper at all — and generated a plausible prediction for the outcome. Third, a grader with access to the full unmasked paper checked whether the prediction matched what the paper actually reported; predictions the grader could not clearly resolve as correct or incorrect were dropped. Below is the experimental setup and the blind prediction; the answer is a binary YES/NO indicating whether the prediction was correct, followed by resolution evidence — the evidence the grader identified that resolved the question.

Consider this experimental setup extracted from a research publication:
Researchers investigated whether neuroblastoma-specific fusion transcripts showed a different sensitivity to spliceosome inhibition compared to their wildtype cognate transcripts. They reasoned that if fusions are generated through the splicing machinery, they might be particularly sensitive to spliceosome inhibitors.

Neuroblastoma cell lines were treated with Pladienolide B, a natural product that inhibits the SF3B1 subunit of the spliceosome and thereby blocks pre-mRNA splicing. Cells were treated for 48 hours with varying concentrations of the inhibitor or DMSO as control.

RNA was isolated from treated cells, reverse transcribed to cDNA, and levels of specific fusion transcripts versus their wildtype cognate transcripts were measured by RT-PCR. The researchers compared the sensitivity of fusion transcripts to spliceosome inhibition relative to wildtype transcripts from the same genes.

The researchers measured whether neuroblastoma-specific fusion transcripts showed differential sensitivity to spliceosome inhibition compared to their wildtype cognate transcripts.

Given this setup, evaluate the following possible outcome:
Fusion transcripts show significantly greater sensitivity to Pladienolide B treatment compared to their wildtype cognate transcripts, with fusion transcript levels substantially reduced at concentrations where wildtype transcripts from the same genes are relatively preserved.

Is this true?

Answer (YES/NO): YES